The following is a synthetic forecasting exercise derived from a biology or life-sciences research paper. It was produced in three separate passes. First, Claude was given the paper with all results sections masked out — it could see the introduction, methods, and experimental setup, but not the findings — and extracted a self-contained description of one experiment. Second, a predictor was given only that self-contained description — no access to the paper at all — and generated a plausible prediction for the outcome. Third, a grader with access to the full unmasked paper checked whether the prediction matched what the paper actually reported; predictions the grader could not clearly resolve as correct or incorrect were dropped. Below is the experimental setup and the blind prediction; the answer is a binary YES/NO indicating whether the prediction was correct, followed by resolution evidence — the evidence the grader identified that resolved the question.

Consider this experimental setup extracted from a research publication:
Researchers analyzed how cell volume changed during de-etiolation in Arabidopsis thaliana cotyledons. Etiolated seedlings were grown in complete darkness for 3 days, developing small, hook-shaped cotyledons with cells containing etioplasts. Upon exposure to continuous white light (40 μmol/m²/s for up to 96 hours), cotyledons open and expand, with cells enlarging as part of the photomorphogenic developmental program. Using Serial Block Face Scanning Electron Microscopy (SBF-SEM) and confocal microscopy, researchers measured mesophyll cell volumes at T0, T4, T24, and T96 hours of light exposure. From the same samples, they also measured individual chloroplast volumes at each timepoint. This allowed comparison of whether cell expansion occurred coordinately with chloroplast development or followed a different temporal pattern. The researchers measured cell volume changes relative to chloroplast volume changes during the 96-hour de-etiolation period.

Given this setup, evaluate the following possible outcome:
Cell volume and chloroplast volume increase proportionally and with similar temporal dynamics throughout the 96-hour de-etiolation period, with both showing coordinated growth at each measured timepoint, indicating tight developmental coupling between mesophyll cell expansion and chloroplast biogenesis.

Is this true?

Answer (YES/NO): NO